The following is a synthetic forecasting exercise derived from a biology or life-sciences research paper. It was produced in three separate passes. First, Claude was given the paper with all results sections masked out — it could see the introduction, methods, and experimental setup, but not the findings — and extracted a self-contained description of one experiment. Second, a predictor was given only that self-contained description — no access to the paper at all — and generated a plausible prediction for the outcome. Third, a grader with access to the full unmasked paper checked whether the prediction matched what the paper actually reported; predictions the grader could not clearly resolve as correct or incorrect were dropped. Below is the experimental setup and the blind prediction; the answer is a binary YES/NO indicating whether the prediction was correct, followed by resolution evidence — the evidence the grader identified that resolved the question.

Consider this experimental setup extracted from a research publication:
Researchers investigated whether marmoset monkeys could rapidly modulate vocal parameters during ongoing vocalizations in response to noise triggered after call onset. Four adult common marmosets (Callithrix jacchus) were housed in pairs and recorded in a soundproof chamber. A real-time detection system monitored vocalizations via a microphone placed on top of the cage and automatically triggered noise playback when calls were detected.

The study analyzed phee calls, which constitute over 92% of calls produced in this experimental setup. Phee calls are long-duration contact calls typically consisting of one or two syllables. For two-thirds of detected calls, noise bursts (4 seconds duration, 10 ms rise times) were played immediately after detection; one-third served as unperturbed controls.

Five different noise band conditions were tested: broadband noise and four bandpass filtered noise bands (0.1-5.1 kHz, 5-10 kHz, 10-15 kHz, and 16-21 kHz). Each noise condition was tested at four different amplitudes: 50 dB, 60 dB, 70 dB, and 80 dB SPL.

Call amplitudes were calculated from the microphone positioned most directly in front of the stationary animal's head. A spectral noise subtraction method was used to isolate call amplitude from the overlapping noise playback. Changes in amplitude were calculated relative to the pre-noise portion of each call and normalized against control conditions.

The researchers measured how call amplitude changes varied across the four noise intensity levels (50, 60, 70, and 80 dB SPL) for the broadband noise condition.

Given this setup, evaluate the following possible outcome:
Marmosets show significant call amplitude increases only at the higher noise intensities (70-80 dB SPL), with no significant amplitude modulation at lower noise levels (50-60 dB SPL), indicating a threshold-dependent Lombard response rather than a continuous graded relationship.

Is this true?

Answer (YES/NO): NO